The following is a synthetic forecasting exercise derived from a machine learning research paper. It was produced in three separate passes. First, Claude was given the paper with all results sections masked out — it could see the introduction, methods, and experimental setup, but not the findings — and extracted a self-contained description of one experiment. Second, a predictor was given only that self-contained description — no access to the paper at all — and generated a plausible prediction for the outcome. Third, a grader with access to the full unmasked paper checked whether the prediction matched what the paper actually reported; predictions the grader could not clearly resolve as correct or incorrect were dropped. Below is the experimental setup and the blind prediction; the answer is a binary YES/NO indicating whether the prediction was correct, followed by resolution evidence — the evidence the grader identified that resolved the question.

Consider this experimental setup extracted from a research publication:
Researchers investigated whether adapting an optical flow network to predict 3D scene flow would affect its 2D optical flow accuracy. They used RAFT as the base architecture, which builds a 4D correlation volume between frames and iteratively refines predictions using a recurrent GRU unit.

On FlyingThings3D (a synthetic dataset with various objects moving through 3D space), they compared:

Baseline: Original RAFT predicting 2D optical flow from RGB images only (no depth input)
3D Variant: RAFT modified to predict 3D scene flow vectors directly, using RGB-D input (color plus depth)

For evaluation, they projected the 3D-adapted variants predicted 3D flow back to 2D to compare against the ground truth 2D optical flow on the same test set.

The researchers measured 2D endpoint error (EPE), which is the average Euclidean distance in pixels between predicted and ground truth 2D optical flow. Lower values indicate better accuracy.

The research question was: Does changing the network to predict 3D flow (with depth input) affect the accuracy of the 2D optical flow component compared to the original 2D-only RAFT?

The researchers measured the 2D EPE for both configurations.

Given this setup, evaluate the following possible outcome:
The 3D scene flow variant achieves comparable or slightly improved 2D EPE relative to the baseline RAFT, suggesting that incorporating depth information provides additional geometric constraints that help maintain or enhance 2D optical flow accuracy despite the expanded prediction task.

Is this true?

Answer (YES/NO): NO